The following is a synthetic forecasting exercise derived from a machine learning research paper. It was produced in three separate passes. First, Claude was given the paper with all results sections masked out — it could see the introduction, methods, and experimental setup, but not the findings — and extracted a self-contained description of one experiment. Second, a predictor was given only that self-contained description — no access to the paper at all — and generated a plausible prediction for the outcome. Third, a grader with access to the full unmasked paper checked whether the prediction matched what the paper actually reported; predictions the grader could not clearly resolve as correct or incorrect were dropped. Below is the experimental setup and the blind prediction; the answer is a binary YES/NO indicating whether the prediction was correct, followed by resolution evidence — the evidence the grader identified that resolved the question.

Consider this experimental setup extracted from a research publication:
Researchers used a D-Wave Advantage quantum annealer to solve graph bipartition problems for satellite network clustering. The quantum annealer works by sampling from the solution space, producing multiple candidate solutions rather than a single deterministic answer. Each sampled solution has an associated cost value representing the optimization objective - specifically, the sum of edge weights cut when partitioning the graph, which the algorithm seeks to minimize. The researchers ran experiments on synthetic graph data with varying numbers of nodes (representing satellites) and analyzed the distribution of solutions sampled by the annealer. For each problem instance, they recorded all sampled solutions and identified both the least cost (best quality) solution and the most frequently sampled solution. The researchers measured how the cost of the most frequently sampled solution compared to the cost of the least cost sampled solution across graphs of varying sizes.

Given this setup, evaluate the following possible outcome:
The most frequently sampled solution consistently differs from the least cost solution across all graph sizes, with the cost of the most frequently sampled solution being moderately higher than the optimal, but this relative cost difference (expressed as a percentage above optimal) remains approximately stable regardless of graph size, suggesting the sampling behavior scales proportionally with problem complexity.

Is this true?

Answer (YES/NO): NO